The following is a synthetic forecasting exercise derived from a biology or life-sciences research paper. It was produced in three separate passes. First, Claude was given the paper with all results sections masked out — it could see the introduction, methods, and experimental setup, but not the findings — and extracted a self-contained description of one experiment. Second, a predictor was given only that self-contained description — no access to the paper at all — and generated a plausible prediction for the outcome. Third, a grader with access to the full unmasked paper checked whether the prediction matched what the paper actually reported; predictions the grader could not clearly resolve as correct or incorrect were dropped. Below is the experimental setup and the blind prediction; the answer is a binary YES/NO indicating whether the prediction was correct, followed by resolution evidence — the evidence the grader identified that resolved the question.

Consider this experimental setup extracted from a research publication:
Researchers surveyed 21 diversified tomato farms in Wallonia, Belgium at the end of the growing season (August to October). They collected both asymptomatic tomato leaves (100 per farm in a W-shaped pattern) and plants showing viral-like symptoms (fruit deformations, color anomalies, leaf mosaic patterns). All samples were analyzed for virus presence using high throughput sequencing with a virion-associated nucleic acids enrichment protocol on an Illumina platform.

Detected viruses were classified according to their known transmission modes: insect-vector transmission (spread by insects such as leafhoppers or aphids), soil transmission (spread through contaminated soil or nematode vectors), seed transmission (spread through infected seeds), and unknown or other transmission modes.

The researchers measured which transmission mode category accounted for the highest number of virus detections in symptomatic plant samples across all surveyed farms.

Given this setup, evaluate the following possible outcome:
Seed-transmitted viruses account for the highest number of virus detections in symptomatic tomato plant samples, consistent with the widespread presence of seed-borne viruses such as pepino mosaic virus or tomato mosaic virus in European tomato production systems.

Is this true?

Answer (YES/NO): NO